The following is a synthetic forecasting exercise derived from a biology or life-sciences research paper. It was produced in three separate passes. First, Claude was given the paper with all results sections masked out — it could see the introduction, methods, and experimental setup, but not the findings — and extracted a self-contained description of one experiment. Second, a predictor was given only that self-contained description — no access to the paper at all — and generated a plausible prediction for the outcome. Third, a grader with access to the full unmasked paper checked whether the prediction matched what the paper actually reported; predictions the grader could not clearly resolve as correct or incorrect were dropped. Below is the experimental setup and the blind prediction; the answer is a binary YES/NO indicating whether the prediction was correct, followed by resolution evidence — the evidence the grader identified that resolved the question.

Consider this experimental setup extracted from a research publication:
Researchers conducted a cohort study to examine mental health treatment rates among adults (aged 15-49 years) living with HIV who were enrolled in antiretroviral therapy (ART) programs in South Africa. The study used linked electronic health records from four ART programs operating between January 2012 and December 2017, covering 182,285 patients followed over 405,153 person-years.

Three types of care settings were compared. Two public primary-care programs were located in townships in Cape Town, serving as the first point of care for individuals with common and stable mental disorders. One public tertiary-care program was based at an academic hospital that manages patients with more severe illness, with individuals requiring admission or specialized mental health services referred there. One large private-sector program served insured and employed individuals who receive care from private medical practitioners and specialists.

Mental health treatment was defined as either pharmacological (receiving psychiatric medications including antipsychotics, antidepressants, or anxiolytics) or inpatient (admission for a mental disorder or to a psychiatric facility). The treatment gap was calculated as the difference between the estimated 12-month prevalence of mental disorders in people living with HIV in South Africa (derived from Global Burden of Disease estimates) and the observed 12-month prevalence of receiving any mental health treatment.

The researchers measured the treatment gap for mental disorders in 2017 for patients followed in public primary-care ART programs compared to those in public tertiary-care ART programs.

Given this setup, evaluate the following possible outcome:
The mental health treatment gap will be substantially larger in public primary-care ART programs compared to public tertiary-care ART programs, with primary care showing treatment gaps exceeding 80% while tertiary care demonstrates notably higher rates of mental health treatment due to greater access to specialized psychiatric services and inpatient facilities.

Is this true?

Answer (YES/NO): YES